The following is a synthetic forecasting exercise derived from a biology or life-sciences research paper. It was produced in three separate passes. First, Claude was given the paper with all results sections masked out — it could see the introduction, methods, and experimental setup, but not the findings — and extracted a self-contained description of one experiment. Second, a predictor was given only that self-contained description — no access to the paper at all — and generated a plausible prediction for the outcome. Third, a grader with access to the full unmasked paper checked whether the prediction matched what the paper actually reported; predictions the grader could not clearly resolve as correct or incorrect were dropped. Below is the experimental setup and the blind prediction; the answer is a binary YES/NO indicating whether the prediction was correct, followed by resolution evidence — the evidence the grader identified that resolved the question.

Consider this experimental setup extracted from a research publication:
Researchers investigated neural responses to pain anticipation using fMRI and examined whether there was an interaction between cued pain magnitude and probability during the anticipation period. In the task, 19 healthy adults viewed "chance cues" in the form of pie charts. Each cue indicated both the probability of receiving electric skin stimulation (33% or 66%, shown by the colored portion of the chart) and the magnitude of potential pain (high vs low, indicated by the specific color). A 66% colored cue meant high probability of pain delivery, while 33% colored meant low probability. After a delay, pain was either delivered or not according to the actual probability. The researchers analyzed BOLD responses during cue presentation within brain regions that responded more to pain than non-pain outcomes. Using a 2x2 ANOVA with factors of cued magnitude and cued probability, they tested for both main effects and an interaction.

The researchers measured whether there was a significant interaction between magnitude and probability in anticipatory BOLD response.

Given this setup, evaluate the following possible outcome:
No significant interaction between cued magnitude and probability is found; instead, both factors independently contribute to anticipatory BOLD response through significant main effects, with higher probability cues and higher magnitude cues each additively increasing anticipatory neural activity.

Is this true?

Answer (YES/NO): NO